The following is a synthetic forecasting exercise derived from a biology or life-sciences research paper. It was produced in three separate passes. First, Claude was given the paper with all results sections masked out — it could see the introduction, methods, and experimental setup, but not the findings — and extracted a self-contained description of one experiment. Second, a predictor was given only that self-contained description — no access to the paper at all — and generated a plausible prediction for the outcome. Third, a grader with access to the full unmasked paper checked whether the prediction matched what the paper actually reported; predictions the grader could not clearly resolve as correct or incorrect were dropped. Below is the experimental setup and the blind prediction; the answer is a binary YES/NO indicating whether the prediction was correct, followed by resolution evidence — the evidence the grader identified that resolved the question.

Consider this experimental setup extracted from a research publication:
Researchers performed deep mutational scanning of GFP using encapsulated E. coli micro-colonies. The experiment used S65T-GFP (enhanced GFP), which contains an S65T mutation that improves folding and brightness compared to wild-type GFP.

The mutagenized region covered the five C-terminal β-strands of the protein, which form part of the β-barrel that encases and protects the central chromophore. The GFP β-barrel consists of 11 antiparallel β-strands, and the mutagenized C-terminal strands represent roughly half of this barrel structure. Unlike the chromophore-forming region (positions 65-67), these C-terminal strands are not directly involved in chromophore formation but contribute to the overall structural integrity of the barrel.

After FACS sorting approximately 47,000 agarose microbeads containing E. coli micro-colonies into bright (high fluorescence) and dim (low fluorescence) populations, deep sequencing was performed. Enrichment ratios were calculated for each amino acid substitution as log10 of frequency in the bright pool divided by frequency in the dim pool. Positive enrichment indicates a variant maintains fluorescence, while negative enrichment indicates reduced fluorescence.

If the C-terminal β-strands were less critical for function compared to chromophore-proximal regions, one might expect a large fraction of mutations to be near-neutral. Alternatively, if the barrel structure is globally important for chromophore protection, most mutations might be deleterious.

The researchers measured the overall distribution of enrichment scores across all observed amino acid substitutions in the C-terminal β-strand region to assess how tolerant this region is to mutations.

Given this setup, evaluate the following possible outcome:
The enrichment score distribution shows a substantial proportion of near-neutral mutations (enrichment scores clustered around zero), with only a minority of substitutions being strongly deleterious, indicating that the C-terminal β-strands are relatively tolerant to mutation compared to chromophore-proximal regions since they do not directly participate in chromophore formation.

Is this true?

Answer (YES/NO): YES